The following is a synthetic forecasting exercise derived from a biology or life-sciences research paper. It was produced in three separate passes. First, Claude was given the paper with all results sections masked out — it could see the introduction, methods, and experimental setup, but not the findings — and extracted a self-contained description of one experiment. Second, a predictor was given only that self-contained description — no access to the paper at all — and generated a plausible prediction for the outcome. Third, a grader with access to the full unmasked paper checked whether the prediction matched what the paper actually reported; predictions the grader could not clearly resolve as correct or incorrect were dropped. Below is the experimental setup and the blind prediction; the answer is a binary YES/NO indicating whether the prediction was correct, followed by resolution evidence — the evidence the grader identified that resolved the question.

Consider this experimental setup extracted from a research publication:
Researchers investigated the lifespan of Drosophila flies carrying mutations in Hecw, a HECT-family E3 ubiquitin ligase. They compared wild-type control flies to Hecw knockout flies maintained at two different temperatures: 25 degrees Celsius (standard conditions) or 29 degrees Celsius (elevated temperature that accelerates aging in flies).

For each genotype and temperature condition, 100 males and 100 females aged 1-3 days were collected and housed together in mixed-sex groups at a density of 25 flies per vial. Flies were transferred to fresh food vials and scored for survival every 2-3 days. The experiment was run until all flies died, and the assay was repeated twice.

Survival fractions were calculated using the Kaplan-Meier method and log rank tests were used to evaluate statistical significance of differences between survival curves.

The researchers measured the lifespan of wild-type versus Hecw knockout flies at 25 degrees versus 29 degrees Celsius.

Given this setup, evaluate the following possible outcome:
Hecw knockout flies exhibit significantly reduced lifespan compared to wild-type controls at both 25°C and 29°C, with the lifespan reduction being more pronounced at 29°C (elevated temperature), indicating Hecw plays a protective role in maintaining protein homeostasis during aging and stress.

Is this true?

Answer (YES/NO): YES